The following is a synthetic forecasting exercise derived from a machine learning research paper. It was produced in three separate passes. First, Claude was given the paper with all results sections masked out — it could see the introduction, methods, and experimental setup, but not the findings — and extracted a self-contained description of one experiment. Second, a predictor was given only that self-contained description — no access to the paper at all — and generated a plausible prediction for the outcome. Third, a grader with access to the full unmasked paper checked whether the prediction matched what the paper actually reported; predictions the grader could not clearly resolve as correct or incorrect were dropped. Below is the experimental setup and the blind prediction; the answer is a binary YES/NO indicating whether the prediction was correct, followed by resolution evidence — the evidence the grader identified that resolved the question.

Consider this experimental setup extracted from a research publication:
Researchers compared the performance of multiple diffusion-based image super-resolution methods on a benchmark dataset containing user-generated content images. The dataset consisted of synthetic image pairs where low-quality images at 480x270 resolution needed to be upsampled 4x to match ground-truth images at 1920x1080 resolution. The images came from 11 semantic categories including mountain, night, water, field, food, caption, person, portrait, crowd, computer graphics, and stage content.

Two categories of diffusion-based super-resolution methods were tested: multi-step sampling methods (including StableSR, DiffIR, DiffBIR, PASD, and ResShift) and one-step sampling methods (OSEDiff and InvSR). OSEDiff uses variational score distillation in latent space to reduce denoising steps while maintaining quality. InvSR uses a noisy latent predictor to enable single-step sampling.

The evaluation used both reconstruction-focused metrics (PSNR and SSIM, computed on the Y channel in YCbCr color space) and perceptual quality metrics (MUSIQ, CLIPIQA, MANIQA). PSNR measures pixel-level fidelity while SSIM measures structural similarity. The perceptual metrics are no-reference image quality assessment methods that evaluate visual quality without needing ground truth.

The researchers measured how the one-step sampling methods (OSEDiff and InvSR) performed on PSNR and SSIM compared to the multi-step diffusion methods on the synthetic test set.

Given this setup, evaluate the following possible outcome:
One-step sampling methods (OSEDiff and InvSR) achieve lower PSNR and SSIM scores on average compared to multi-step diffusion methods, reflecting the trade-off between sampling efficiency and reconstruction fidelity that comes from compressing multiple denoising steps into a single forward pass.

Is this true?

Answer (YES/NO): YES